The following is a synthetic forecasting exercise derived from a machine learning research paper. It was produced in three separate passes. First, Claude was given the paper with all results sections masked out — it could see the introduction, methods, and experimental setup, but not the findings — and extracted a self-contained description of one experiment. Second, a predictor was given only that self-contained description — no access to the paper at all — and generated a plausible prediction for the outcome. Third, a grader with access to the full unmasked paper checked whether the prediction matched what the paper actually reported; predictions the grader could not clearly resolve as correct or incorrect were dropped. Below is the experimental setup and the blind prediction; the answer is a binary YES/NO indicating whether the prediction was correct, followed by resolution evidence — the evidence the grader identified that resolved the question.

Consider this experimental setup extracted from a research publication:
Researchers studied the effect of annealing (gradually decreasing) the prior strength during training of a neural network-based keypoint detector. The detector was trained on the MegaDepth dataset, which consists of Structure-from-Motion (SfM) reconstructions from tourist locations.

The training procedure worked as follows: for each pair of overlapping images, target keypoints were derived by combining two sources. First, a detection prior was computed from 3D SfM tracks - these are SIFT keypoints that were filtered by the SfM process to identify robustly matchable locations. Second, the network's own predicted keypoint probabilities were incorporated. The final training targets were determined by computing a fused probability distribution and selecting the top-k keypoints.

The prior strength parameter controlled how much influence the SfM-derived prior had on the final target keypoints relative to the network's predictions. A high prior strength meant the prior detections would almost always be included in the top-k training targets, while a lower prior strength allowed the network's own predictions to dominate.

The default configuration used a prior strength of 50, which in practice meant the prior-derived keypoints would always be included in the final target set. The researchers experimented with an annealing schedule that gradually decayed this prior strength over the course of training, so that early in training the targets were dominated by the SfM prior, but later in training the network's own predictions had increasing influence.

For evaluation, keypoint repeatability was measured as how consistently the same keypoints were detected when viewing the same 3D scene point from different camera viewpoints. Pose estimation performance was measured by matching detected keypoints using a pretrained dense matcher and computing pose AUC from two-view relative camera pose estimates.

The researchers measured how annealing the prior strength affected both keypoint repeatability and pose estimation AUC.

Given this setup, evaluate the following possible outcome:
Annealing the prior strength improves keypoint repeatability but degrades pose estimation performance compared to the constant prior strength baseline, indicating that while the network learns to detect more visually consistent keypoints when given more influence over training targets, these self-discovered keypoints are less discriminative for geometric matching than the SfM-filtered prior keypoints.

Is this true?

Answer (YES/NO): YES